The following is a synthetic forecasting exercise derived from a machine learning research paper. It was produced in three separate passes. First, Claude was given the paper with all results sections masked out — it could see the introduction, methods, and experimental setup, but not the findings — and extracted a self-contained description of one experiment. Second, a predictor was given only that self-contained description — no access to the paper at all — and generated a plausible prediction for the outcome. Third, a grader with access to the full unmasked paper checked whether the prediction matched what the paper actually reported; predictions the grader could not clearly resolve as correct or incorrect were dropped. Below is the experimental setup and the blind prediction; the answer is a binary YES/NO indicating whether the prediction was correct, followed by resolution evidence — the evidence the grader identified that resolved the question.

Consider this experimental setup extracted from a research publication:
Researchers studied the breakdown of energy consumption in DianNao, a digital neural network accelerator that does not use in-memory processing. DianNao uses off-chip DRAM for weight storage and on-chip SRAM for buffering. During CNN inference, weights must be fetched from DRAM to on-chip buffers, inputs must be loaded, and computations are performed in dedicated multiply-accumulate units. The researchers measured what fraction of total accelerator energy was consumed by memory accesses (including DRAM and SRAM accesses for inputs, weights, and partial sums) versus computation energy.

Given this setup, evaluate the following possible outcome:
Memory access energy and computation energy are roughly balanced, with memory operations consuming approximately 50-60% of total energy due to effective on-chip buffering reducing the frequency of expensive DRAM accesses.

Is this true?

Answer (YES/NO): NO